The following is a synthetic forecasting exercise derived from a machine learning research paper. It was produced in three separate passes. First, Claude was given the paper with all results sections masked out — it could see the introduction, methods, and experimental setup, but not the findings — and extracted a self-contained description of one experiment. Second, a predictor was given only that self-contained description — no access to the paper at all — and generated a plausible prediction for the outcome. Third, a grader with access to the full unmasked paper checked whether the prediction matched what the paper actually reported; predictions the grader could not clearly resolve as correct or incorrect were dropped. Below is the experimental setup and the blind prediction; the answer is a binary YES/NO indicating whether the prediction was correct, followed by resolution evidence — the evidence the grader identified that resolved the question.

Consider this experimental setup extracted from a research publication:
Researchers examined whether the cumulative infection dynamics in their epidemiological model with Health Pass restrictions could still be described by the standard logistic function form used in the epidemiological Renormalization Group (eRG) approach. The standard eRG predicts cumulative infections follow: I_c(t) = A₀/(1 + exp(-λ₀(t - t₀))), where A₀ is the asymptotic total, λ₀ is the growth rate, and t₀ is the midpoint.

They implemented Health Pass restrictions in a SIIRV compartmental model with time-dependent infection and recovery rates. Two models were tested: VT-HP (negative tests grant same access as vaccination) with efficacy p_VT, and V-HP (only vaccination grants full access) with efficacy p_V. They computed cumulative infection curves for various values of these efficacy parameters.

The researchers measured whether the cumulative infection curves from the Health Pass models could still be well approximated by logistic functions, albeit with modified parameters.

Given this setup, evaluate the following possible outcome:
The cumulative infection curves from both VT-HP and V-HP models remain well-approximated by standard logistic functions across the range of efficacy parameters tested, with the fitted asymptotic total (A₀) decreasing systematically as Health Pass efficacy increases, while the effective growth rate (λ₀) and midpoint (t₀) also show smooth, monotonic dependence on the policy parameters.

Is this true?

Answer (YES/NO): YES